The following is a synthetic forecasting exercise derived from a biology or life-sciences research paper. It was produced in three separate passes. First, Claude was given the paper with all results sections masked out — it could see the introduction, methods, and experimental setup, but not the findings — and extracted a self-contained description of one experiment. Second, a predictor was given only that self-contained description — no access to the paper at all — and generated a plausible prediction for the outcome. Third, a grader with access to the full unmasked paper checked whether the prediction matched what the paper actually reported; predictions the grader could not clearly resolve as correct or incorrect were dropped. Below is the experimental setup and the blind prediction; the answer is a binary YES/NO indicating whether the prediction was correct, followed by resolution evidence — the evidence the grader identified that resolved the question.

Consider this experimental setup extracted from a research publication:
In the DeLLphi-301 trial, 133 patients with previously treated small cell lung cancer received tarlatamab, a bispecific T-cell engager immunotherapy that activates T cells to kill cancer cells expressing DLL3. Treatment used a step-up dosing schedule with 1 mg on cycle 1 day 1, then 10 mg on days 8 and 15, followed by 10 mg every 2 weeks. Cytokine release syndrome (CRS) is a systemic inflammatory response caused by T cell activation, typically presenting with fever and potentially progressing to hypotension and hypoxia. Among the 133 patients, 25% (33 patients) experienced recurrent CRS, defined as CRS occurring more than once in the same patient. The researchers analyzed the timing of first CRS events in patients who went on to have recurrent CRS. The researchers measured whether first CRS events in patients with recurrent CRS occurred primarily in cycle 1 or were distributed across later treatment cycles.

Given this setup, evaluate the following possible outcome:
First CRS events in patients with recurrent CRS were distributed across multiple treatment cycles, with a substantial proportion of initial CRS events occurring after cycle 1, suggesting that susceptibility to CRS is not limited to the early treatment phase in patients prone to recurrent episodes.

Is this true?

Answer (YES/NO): NO